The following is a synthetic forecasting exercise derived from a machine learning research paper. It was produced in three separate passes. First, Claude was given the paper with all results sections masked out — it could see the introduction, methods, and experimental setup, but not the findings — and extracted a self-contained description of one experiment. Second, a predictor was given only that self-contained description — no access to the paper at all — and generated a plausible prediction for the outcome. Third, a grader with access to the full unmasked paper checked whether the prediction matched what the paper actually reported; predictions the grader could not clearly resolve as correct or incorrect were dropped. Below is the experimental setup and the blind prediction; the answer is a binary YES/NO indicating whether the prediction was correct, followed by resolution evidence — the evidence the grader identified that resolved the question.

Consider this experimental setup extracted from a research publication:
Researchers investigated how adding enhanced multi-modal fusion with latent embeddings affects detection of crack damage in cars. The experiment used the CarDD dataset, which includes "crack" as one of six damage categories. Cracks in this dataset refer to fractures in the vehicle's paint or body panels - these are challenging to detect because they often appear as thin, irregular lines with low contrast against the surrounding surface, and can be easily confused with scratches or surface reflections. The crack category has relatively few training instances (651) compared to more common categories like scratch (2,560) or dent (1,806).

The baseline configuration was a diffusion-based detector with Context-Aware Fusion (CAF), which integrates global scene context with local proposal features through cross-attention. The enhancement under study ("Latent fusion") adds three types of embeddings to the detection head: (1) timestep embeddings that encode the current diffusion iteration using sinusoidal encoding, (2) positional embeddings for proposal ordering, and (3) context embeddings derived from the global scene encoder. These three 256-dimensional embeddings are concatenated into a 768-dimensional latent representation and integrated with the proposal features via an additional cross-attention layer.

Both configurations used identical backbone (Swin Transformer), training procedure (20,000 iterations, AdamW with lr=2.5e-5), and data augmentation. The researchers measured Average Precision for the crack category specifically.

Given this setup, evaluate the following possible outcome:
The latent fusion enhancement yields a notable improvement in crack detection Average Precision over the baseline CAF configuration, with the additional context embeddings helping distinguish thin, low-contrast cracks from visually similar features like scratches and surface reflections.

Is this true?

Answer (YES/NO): YES